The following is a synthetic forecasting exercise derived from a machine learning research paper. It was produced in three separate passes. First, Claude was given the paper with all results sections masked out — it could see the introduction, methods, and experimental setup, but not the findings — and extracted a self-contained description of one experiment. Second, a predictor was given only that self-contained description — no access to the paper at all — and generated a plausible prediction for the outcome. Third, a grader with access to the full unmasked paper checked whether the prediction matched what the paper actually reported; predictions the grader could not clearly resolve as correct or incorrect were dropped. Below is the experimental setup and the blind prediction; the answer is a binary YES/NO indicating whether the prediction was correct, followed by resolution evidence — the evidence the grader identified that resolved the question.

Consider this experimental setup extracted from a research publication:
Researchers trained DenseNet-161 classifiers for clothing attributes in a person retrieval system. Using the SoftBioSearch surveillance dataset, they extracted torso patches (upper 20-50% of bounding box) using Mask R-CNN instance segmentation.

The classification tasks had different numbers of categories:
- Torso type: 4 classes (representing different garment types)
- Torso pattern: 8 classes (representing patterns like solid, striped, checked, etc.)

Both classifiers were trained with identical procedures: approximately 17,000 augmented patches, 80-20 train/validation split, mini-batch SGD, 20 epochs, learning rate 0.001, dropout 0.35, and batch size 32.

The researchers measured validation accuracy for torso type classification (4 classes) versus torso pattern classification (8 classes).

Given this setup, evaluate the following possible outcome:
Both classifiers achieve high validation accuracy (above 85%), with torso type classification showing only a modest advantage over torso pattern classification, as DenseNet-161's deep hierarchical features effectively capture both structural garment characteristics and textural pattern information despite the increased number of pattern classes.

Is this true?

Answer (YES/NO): NO